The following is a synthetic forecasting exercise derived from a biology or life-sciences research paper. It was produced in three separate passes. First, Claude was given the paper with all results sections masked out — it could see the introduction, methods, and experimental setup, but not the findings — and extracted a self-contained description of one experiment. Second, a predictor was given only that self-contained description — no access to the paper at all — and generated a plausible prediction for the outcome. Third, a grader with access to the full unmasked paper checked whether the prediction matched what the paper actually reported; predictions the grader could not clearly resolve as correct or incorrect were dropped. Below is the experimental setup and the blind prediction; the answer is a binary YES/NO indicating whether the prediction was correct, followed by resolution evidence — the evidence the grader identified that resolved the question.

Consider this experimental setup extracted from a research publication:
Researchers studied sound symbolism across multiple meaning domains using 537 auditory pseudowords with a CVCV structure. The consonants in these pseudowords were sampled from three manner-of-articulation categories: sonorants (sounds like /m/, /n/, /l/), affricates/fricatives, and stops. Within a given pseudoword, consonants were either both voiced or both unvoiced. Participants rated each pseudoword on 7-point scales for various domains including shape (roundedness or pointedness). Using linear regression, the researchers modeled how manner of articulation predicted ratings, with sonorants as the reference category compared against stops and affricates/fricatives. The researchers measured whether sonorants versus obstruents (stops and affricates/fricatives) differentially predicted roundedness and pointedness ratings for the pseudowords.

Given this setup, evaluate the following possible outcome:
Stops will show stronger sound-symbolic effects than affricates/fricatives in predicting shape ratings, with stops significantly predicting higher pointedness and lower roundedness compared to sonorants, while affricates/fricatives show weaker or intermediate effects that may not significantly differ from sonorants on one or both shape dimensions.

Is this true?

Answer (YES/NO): NO